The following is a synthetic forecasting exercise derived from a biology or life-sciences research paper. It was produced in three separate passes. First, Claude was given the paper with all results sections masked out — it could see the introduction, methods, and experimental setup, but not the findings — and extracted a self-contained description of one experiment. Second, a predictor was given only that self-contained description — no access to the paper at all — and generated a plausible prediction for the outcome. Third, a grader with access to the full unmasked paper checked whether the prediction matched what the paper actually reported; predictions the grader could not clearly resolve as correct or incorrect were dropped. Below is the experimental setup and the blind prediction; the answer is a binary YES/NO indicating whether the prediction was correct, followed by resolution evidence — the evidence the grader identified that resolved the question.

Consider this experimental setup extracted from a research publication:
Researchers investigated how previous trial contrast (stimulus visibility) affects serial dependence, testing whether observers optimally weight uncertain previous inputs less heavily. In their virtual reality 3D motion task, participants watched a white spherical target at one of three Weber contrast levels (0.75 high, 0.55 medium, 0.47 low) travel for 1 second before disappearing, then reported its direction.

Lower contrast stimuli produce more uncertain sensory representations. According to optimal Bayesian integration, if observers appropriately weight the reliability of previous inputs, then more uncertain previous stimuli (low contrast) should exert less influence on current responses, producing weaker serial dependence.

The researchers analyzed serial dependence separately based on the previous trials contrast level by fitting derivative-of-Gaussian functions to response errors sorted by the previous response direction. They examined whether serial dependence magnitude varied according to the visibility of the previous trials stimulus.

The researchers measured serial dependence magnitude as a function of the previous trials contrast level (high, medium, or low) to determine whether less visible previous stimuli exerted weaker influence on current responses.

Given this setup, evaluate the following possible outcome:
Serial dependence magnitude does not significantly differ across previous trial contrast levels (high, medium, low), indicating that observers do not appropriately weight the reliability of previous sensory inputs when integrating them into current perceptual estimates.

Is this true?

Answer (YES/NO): NO